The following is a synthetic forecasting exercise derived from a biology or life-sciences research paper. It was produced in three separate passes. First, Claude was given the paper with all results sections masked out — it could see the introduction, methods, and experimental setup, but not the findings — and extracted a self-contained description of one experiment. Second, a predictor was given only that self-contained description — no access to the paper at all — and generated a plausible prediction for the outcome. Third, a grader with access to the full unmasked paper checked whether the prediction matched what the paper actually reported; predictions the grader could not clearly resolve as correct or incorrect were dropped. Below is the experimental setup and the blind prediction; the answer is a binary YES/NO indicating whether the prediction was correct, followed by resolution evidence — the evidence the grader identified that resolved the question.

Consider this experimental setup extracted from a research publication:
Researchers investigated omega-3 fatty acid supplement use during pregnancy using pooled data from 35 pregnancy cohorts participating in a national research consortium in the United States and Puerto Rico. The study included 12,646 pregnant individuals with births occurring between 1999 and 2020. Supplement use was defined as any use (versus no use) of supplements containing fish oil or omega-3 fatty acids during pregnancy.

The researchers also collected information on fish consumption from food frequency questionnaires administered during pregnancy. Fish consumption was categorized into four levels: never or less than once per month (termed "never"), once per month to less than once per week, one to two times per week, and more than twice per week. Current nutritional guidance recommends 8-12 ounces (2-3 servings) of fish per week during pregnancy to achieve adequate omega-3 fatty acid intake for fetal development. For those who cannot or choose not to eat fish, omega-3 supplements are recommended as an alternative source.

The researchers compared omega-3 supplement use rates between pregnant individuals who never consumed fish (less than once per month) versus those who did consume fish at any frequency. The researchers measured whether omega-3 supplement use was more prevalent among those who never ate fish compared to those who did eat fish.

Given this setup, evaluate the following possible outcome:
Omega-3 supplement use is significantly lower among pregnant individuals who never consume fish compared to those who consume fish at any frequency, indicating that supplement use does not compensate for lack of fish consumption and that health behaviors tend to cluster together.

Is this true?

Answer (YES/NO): YES